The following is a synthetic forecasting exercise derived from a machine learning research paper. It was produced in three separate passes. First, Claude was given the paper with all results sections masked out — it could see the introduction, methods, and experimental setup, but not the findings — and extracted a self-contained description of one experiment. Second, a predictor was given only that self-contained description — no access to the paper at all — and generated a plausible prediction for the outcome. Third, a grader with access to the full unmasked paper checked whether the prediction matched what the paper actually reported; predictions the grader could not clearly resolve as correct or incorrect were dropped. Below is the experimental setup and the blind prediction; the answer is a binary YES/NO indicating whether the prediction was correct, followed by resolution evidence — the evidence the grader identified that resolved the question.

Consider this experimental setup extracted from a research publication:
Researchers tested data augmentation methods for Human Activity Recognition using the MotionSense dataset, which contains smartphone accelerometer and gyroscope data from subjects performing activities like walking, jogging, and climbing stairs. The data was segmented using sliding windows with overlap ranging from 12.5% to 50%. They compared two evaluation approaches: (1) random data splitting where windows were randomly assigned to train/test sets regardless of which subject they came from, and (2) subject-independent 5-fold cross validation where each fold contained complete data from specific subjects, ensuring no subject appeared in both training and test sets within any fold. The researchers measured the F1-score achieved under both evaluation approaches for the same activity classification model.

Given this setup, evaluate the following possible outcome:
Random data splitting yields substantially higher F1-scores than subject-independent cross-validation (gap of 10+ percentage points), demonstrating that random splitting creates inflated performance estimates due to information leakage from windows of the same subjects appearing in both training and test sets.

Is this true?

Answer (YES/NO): NO